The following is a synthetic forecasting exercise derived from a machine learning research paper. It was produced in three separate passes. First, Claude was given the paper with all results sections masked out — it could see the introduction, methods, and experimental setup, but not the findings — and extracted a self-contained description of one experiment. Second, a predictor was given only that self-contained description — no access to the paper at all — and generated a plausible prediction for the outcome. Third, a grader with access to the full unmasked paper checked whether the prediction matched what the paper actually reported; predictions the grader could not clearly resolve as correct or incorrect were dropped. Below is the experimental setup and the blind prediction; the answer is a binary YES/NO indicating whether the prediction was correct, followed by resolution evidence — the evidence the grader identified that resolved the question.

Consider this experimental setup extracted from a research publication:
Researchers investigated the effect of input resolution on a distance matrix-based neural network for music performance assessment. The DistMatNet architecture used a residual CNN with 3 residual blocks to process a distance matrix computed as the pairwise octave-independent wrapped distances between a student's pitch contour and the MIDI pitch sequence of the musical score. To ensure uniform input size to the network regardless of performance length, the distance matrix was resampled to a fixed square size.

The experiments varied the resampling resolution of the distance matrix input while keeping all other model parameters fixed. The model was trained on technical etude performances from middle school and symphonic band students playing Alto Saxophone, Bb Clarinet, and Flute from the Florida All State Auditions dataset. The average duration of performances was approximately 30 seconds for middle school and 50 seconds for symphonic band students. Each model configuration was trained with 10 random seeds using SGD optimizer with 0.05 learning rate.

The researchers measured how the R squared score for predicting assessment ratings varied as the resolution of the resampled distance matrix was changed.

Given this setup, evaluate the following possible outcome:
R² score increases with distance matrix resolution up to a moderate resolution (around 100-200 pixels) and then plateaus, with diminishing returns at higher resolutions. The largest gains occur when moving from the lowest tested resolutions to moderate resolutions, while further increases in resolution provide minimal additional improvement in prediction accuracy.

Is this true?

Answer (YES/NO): NO